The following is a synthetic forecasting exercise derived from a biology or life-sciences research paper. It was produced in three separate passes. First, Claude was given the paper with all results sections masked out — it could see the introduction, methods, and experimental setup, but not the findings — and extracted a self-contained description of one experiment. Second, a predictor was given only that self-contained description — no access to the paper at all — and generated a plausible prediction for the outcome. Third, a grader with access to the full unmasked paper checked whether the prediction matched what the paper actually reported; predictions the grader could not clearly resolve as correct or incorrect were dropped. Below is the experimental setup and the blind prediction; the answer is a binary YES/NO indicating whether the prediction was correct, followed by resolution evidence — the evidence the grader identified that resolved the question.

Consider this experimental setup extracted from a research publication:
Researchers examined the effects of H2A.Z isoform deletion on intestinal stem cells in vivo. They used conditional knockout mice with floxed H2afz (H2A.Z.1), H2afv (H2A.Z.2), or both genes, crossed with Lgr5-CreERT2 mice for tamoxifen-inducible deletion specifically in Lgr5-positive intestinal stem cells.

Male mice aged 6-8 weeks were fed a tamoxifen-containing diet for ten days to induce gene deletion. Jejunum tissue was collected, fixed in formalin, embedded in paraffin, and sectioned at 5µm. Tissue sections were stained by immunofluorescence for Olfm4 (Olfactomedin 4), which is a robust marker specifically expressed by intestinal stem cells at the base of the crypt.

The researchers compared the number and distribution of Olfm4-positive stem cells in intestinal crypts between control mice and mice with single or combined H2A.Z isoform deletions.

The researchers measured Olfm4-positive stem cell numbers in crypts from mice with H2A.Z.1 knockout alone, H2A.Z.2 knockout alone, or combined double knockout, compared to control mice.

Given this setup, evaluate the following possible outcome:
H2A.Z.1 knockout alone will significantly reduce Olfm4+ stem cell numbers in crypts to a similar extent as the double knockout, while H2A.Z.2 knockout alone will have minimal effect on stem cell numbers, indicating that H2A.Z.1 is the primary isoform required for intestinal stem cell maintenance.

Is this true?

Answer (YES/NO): NO